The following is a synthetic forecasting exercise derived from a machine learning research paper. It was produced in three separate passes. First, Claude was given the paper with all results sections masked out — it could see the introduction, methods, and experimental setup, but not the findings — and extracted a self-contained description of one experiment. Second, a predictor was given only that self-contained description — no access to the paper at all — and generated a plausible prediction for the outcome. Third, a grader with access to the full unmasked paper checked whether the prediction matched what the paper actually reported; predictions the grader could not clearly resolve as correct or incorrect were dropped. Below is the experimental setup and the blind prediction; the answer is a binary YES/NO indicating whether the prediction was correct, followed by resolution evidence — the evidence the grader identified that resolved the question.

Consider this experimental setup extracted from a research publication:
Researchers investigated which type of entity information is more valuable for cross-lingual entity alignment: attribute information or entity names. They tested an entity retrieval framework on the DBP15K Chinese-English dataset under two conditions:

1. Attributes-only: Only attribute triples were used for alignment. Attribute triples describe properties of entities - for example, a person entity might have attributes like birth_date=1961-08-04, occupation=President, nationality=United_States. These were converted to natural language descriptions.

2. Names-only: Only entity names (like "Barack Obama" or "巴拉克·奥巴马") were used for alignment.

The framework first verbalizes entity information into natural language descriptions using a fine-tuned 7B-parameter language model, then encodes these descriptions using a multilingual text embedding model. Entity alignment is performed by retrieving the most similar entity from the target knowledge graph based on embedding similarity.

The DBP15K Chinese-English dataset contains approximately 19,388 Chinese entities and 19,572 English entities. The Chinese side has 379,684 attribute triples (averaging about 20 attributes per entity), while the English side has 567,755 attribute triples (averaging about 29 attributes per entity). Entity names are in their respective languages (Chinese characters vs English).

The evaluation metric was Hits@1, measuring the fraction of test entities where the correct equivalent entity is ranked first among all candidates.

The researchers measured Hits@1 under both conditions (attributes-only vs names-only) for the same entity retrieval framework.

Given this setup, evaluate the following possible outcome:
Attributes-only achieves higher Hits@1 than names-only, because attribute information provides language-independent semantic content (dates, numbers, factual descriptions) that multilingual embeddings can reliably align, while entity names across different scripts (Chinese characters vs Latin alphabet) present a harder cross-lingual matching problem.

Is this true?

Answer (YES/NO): YES